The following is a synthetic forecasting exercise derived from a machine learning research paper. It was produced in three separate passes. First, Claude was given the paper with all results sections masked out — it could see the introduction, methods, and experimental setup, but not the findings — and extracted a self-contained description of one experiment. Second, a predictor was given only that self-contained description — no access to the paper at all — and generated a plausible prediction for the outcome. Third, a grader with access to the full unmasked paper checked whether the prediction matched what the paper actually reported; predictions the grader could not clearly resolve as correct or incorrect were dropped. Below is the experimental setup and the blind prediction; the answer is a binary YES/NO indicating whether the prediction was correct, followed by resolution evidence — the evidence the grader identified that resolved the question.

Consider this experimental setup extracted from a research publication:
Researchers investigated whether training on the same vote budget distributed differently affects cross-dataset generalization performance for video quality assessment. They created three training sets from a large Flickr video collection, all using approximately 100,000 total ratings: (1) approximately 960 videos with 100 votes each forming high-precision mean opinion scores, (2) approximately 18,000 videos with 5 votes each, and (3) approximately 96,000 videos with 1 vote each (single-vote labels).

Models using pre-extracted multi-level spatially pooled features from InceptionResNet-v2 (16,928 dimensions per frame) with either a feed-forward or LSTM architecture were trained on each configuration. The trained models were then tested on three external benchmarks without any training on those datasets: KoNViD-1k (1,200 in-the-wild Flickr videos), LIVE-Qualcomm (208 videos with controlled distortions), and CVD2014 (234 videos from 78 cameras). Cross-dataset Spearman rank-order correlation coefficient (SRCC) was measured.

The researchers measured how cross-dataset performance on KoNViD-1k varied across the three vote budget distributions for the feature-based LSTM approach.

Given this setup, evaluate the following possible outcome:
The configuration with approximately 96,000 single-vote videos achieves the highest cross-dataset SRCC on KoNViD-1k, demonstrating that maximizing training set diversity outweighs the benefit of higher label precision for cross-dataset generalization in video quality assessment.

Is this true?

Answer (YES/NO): YES